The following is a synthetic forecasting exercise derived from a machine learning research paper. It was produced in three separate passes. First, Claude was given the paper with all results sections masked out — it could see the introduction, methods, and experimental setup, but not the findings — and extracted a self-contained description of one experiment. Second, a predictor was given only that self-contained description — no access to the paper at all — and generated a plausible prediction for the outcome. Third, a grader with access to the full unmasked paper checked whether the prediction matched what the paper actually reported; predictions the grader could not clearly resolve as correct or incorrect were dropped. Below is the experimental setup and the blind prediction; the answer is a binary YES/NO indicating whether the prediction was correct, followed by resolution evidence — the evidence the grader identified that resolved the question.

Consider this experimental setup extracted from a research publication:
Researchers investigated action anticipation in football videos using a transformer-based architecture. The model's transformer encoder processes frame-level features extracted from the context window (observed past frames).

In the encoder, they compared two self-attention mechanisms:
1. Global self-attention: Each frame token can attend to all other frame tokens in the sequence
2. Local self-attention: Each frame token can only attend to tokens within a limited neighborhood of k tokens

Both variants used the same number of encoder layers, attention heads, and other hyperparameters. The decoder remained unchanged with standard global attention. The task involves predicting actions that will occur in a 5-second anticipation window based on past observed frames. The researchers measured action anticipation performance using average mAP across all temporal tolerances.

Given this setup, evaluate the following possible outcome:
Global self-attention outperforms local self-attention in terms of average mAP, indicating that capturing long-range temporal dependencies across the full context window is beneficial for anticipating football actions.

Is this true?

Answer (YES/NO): NO